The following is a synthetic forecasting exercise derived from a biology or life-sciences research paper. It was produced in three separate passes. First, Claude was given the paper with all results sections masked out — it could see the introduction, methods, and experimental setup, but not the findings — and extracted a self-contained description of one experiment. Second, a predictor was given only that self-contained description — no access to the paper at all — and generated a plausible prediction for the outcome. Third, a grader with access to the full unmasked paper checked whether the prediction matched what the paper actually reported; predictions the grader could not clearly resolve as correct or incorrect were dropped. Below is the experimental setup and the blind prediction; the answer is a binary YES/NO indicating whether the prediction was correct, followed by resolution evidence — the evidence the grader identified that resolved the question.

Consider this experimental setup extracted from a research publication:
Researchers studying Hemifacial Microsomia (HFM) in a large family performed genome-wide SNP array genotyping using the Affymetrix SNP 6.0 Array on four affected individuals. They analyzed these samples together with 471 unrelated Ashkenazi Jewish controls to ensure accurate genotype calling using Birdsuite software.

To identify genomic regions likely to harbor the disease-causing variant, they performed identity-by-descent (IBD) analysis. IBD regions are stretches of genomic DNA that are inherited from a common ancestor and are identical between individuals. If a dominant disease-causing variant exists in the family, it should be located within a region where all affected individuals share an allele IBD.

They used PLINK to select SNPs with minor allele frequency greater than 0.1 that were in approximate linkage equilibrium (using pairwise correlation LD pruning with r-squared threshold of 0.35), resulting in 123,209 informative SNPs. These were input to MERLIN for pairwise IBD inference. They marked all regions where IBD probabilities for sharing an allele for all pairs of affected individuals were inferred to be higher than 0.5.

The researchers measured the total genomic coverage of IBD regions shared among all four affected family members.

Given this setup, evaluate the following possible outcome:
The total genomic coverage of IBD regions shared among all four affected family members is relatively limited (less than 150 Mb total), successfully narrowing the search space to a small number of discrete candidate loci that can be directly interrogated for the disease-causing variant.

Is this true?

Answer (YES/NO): YES